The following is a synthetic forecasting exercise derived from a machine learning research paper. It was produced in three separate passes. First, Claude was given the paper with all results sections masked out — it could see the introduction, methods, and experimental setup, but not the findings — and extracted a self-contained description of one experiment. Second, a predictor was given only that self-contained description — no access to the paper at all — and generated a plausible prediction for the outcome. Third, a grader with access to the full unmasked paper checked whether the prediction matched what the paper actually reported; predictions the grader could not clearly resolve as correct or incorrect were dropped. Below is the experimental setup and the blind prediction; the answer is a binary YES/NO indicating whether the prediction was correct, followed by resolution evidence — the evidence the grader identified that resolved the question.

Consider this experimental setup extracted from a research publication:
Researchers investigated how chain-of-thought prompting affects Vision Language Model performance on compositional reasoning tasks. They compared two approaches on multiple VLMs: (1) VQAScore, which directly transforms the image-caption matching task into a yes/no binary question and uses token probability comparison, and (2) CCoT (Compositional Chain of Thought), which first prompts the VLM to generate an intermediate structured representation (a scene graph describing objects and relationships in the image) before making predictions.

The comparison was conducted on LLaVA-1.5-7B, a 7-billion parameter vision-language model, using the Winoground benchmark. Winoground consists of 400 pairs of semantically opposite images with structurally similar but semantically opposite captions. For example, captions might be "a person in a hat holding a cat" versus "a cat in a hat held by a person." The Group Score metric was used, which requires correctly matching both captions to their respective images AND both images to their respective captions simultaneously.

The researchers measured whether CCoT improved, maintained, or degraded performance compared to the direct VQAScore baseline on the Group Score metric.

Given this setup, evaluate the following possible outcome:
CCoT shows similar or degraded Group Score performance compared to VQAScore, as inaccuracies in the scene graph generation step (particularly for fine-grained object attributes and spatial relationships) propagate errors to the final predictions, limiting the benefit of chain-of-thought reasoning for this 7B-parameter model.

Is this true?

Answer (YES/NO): YES